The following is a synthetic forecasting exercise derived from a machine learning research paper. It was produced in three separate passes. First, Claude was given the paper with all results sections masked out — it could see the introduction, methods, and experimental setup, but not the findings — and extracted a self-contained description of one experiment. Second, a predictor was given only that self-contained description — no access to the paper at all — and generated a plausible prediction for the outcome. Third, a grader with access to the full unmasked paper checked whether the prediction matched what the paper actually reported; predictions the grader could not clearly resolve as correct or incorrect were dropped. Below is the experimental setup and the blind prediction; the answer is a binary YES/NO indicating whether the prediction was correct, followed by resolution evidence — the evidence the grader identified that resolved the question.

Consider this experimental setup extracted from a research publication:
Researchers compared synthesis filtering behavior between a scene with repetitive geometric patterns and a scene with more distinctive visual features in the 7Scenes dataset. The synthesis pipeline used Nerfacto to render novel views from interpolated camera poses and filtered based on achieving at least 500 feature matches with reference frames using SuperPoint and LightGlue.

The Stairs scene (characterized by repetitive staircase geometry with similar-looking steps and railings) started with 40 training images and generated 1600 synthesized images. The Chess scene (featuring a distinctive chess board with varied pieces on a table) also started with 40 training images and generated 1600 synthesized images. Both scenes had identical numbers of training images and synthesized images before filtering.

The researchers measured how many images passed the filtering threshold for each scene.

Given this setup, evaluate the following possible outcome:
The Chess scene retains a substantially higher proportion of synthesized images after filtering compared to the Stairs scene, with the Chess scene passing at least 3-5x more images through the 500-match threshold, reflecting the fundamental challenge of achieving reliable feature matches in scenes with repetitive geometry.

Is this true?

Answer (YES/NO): NO